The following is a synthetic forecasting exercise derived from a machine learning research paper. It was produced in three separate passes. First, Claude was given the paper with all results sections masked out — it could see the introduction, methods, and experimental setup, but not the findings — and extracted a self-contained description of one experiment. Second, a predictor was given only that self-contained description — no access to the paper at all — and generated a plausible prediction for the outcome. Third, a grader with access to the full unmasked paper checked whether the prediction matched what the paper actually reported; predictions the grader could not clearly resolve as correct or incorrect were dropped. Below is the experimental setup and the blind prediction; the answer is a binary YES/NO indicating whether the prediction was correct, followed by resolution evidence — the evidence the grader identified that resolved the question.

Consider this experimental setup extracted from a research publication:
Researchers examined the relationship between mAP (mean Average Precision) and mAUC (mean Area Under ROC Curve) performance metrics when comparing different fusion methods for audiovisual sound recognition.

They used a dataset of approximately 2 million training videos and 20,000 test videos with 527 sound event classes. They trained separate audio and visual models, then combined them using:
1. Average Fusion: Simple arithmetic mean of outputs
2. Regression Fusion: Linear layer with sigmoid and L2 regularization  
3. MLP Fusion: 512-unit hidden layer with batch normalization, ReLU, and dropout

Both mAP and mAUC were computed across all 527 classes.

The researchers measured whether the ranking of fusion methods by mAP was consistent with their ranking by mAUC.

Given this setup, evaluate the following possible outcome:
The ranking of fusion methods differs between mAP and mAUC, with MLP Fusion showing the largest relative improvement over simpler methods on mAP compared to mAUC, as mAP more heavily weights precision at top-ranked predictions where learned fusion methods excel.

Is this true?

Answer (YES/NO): YES